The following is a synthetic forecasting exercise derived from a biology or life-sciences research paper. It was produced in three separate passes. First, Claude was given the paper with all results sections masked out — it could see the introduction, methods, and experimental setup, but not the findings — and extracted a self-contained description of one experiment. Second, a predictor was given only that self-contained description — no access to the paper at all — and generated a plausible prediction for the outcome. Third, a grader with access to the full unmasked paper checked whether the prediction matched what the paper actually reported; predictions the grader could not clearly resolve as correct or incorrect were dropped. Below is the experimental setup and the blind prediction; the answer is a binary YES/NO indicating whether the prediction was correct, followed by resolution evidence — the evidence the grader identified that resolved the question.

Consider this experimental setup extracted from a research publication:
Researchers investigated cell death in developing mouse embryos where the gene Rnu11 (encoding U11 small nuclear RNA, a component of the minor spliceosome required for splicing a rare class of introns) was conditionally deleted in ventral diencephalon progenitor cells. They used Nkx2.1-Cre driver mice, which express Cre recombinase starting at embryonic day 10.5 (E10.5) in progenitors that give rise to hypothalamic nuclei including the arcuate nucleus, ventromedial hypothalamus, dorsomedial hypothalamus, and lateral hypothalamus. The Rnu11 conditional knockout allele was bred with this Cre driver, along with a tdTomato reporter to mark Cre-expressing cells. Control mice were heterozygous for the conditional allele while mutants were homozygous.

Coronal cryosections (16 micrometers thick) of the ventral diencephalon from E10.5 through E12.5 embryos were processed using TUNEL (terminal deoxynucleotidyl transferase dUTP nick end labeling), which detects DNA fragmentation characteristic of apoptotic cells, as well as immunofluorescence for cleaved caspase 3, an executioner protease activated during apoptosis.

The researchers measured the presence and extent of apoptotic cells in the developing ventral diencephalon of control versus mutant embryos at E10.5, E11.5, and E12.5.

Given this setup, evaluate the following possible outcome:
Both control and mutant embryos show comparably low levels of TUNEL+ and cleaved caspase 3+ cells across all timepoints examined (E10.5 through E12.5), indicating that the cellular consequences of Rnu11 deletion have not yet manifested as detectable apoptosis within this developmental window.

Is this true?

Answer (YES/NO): NO